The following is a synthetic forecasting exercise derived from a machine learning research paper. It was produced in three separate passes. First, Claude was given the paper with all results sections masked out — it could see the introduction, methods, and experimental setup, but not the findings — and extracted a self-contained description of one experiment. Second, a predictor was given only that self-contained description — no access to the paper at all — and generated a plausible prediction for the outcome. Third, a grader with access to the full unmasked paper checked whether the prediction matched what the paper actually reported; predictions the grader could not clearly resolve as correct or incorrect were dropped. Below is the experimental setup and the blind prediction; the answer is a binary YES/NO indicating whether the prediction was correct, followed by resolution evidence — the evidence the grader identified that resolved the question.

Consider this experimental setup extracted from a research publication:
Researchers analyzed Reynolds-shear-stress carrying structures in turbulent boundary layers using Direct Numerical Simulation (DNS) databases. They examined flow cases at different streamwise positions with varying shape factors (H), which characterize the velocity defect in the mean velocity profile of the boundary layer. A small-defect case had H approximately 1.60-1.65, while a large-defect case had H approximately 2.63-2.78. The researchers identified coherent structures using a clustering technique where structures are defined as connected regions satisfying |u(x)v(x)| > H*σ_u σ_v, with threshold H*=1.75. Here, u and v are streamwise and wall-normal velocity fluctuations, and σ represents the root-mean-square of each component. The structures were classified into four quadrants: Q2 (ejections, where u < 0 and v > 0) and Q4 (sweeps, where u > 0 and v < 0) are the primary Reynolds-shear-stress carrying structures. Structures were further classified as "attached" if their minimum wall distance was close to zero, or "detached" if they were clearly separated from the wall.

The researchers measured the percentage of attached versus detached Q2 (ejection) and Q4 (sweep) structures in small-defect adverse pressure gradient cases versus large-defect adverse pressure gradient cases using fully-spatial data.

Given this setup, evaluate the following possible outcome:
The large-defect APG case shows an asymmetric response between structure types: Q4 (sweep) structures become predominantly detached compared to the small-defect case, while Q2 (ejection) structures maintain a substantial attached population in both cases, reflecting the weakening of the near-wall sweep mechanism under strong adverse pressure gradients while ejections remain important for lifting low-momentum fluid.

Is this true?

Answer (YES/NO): NO